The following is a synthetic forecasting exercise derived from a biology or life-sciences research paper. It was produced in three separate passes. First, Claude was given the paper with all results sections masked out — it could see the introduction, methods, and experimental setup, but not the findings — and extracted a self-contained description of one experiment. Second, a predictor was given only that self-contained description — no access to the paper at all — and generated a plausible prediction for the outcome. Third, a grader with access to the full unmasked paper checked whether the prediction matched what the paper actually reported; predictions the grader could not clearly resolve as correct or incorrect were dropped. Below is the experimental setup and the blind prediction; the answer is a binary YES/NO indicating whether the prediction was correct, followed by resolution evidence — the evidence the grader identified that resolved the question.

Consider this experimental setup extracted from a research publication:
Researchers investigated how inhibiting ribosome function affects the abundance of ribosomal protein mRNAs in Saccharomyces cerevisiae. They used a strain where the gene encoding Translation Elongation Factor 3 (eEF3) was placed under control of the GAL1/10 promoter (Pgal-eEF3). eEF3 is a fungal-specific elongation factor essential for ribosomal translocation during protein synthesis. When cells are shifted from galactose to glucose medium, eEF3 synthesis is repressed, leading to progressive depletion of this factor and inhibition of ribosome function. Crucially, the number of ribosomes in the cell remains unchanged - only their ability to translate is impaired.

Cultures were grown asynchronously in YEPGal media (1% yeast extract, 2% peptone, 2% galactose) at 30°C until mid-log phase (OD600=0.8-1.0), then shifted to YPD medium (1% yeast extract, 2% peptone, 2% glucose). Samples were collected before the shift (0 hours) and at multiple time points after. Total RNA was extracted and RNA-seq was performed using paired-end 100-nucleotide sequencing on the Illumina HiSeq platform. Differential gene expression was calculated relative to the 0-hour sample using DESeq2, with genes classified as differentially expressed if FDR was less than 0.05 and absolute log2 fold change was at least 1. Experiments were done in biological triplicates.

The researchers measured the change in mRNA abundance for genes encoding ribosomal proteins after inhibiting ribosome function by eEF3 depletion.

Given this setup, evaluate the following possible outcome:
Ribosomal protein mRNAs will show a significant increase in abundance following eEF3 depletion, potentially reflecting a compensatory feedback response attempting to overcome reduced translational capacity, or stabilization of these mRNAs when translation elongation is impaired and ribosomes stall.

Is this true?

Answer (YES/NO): NO